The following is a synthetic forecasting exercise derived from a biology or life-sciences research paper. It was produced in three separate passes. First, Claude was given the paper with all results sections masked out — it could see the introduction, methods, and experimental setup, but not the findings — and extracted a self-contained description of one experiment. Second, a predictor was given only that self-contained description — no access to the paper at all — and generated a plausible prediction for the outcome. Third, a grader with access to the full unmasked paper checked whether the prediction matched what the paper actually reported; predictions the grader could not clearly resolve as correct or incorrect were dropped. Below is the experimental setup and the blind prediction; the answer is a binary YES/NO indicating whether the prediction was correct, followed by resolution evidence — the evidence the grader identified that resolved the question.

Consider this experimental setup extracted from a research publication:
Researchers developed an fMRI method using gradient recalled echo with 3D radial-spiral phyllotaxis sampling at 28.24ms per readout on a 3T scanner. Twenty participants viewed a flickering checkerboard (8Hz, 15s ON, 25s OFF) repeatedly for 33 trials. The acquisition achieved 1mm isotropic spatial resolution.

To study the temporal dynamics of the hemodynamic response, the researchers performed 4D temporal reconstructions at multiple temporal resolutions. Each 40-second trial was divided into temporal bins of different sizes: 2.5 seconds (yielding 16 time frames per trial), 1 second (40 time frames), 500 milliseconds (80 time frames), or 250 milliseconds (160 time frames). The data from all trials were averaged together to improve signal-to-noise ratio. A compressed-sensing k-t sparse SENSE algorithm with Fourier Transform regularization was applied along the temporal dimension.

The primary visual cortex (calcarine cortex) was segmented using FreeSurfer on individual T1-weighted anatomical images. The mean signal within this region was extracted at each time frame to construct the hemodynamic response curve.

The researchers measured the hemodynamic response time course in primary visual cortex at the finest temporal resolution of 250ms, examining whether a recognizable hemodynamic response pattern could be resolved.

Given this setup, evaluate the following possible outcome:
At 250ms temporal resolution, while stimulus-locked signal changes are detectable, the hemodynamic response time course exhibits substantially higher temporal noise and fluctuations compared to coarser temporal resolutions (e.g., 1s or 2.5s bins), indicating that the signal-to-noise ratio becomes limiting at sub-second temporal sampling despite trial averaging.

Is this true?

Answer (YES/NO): NO